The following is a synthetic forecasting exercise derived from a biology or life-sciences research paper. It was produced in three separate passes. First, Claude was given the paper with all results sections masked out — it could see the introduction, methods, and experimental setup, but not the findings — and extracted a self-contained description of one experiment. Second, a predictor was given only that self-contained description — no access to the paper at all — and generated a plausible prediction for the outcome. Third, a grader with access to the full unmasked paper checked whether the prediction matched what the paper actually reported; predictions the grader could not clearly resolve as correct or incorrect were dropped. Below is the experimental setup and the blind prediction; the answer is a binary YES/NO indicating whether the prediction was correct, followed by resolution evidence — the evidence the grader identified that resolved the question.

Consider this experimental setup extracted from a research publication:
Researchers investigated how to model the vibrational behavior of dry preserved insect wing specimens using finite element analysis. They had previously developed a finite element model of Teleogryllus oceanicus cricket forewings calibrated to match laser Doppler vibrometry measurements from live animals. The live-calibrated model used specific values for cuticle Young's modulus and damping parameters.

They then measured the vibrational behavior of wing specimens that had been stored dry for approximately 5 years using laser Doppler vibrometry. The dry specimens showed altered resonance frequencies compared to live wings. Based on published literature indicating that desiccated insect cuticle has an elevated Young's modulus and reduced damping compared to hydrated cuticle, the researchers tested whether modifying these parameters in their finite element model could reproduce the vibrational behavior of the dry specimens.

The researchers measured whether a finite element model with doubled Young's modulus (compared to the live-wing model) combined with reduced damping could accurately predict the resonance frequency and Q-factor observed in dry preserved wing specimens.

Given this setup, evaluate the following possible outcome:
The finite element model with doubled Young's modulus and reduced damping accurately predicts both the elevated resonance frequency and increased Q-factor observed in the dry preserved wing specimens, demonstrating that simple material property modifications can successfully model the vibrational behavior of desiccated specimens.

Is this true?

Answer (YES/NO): YES